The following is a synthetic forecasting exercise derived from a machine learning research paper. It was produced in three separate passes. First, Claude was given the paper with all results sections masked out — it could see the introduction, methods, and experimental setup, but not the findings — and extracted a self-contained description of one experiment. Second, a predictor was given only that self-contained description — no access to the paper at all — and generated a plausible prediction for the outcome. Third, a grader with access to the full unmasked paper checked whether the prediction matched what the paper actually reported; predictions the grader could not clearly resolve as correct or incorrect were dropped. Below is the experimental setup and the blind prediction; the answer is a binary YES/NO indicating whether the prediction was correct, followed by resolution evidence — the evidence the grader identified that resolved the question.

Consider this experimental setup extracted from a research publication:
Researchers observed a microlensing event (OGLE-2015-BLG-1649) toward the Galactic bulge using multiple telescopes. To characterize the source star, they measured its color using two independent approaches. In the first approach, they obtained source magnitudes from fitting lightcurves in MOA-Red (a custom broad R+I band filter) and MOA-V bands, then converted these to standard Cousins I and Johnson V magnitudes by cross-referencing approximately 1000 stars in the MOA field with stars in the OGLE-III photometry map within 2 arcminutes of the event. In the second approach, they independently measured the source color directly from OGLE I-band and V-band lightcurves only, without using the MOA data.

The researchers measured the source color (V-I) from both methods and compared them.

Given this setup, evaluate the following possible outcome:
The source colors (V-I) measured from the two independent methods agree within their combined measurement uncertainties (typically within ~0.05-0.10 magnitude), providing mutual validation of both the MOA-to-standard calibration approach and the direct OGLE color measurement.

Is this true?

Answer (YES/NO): YES